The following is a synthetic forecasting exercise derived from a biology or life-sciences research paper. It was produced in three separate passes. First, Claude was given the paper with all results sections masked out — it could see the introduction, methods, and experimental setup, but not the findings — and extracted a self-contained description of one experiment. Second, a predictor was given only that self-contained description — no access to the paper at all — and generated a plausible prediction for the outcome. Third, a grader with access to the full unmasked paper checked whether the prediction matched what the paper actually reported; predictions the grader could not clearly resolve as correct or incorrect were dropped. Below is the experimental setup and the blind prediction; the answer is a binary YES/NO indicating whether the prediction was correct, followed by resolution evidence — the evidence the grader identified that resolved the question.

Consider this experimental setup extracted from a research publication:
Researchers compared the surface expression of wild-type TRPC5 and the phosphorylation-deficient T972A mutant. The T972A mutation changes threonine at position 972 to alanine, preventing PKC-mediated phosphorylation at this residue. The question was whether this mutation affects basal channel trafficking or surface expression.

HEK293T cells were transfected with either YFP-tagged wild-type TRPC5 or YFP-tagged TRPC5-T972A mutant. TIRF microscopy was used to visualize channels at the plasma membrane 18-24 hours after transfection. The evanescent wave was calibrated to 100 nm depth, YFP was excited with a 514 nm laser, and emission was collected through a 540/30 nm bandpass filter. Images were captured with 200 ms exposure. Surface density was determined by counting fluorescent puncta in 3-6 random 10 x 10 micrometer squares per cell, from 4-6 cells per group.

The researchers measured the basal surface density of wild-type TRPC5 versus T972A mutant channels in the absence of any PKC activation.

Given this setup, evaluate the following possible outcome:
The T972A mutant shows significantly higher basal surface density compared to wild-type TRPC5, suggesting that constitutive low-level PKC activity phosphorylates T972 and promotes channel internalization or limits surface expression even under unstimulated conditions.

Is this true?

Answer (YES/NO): NO